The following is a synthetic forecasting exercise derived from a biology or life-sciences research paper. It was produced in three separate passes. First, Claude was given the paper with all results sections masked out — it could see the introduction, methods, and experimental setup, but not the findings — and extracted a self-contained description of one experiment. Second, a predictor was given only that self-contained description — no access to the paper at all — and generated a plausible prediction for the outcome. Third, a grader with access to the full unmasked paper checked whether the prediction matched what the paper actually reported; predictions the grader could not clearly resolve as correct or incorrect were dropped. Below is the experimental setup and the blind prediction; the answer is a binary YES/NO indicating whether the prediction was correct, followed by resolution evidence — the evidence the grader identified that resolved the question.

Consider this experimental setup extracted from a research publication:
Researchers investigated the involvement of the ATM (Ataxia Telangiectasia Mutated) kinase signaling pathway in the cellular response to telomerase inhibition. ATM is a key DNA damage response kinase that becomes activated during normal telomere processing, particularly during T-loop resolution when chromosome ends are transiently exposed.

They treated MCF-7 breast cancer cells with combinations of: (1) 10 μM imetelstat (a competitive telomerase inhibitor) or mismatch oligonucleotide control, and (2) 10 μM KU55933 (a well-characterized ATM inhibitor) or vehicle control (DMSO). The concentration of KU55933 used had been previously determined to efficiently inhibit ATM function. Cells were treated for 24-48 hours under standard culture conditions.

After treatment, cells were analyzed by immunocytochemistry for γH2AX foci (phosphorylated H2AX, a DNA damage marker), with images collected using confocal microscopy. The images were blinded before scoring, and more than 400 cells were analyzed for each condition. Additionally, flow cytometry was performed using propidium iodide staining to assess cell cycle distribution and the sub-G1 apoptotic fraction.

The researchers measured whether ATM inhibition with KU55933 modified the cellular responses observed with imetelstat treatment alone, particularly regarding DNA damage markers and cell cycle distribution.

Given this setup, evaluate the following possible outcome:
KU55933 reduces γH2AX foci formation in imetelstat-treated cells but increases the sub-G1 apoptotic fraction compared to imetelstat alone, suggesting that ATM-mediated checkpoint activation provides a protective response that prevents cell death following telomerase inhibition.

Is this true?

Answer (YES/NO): NO